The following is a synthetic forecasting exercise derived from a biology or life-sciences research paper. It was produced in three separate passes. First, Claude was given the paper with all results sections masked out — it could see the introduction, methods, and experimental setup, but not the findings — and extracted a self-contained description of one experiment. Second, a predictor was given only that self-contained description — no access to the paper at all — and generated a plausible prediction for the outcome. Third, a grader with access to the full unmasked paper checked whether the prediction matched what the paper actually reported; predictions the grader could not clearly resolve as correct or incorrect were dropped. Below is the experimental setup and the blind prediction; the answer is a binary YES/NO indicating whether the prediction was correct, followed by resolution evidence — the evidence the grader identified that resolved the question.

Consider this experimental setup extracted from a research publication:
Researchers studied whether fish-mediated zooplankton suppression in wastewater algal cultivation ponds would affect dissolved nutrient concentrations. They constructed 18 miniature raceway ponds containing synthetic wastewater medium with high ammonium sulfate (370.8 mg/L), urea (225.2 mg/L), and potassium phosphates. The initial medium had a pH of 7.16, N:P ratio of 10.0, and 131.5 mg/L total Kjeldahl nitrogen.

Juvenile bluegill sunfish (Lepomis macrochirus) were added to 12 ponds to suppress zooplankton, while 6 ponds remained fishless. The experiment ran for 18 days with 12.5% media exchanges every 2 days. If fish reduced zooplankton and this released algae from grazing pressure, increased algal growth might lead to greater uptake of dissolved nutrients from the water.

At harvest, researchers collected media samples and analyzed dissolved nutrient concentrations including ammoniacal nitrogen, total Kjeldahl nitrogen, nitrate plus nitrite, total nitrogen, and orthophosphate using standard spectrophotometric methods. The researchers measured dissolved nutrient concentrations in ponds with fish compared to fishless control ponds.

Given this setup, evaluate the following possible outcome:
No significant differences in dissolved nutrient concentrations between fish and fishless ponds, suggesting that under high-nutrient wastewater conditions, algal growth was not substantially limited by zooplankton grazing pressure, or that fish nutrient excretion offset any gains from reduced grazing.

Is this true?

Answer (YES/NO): NO